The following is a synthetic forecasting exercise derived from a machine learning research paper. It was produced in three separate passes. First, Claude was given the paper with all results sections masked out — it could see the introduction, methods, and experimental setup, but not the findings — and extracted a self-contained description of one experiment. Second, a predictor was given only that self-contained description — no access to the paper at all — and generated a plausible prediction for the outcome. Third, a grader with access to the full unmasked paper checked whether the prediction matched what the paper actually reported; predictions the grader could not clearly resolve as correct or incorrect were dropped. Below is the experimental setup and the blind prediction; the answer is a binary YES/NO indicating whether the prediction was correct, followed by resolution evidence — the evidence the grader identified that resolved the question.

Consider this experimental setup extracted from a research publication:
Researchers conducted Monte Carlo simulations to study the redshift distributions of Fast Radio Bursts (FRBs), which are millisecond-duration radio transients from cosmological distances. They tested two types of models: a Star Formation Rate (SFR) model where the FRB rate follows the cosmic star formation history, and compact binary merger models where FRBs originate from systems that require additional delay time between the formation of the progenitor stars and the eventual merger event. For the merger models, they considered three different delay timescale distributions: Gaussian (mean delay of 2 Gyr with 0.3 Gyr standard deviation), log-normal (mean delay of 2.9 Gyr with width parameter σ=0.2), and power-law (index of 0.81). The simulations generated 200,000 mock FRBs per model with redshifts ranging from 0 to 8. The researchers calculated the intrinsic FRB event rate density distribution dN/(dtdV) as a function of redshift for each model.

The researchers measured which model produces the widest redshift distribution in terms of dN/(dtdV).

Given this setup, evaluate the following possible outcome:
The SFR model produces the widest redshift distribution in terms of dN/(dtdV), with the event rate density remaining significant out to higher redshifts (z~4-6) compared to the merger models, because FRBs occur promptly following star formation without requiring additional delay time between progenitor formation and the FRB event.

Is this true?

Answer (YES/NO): YES